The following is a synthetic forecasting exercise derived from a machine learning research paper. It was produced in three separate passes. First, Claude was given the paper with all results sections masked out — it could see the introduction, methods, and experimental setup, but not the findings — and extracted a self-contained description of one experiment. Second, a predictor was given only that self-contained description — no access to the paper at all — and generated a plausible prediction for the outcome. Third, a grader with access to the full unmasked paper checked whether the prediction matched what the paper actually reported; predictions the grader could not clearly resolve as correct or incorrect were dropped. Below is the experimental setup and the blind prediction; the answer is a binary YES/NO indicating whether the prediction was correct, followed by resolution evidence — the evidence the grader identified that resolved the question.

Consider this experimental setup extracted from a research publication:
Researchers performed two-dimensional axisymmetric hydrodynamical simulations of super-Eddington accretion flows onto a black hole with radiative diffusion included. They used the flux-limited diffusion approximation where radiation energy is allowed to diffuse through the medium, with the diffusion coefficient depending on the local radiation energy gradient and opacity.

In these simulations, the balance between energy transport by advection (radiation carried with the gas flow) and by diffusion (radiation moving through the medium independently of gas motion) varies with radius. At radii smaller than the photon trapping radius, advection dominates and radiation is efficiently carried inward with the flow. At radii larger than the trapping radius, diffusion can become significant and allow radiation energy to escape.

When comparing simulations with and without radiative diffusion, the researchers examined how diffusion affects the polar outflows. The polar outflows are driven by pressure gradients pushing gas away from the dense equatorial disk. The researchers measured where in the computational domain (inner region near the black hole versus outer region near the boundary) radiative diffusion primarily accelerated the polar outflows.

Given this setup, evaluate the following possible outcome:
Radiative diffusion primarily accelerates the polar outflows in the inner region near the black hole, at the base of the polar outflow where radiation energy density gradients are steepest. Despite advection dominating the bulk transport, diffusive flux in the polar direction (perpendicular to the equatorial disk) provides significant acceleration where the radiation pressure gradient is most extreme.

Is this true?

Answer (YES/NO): YES